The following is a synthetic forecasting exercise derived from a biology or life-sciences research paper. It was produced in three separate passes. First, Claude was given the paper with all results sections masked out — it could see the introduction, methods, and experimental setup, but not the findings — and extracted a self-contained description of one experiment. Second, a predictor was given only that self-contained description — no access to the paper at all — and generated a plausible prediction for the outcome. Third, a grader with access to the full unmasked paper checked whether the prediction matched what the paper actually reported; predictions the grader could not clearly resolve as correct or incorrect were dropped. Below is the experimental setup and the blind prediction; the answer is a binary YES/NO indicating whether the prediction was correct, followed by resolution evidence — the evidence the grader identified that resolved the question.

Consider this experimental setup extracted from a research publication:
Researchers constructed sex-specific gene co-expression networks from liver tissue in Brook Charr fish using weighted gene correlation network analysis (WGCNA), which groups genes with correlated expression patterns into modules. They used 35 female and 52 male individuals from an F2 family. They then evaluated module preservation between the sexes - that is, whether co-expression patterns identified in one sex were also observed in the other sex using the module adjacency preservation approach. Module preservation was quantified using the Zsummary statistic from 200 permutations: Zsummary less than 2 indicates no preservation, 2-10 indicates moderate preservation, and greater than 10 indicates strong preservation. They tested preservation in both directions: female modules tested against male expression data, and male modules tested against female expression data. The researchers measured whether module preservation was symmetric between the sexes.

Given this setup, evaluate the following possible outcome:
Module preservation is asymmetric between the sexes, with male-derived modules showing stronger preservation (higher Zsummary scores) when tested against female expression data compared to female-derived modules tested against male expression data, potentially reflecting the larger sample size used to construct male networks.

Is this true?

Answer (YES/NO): NO